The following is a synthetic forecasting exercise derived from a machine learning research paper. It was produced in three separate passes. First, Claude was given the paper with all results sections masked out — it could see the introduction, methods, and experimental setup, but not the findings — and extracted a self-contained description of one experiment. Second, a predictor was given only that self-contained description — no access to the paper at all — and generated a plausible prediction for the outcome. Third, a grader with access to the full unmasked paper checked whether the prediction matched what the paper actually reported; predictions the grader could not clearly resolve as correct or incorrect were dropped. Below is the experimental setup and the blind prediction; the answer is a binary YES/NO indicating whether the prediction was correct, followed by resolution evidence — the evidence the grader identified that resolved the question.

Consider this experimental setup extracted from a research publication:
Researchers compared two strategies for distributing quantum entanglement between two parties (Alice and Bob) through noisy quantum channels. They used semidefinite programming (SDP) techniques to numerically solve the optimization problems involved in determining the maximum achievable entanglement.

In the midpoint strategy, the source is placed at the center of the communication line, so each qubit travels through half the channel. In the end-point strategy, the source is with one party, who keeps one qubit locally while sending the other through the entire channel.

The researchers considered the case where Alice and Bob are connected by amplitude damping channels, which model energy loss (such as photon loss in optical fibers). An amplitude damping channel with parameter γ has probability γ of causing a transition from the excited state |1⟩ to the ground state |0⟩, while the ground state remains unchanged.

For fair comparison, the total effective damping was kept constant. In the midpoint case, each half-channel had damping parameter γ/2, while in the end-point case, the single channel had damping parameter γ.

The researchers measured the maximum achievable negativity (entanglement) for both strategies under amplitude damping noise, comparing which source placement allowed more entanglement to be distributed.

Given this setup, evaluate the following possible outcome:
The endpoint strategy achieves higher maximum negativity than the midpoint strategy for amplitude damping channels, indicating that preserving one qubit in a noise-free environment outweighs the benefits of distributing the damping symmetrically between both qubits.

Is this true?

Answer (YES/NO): NO